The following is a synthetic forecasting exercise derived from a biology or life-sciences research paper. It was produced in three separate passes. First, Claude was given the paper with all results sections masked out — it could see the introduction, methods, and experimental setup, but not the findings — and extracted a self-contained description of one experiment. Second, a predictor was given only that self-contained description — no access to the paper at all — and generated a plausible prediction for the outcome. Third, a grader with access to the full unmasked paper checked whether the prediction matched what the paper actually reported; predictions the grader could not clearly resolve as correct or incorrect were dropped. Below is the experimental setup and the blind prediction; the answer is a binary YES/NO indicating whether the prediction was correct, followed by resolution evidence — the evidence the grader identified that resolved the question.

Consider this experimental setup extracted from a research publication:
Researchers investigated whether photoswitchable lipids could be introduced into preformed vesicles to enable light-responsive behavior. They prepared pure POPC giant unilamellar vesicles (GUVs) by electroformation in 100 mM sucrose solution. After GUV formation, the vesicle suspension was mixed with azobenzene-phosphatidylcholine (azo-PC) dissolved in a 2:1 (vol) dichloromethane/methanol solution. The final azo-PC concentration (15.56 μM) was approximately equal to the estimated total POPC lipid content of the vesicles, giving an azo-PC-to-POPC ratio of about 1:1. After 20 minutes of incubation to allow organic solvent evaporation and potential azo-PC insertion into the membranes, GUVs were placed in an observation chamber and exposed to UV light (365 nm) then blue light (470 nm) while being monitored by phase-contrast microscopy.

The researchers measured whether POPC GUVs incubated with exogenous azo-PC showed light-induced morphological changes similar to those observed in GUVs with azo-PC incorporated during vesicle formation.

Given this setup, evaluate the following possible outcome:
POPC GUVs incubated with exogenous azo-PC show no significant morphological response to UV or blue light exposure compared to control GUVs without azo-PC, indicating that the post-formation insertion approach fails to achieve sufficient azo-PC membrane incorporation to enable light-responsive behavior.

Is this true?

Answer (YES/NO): NO